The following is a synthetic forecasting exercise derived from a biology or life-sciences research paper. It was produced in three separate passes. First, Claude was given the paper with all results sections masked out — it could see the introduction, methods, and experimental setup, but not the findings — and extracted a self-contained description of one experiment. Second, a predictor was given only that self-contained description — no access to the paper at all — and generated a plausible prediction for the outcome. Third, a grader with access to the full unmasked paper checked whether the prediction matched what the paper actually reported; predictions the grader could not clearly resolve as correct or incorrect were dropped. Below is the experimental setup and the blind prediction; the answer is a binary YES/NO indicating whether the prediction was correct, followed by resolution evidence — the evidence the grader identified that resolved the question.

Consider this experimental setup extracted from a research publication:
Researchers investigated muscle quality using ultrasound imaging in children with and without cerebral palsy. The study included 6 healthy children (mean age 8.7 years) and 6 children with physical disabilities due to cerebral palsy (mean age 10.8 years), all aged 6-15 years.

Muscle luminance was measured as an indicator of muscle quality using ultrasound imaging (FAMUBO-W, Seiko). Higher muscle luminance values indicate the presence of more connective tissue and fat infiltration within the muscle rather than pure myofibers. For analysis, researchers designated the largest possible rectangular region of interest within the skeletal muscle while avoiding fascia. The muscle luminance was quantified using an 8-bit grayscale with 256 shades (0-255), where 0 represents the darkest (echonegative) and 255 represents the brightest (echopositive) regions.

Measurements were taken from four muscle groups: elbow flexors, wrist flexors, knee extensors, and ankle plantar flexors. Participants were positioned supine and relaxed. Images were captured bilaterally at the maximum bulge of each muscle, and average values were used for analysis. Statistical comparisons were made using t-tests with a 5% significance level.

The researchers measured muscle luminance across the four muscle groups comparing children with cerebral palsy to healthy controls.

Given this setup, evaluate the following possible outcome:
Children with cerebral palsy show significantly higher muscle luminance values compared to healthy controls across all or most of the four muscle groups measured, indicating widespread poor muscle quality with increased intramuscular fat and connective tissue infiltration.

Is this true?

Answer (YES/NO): NO